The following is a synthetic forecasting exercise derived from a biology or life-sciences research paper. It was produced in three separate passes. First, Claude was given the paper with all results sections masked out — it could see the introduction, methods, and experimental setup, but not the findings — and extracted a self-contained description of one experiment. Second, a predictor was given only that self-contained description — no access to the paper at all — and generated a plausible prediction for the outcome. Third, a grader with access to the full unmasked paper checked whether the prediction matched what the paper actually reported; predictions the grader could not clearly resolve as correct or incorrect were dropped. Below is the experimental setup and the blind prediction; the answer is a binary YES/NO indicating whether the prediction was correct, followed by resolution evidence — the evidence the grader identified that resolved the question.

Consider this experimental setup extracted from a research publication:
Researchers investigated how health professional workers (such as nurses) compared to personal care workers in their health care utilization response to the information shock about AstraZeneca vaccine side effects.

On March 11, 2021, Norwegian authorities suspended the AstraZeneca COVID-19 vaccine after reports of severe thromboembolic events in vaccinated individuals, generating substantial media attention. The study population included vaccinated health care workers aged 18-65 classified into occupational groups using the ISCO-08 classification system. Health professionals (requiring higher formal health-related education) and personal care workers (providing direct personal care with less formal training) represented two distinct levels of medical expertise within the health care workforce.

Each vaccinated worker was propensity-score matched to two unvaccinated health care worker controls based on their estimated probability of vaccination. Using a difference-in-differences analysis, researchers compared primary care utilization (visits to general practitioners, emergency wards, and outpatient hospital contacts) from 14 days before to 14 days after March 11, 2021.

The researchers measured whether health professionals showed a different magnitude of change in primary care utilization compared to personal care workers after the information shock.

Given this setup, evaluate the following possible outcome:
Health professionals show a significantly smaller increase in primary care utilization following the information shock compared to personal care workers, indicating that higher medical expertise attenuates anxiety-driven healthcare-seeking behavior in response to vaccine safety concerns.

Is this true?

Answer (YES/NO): NO